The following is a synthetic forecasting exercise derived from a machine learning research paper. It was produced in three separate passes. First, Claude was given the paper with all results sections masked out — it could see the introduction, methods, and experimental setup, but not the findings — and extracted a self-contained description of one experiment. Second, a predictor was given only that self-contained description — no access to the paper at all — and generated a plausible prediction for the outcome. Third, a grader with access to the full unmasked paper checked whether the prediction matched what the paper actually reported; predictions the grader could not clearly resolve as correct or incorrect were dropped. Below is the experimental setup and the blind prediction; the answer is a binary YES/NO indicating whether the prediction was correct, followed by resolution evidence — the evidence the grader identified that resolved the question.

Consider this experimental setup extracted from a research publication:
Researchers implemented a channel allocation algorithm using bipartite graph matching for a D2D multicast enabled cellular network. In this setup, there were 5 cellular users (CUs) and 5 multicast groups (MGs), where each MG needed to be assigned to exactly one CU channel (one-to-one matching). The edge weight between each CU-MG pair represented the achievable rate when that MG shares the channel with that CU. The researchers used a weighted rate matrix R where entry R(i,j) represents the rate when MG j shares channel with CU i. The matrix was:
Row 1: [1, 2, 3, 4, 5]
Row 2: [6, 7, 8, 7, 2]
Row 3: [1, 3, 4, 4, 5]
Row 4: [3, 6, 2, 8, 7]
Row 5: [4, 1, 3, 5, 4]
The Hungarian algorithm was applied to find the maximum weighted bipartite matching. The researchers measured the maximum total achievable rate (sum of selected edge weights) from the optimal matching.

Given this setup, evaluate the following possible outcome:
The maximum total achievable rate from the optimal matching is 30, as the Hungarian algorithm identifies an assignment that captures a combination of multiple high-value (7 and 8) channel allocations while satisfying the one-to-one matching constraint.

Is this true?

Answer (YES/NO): NO